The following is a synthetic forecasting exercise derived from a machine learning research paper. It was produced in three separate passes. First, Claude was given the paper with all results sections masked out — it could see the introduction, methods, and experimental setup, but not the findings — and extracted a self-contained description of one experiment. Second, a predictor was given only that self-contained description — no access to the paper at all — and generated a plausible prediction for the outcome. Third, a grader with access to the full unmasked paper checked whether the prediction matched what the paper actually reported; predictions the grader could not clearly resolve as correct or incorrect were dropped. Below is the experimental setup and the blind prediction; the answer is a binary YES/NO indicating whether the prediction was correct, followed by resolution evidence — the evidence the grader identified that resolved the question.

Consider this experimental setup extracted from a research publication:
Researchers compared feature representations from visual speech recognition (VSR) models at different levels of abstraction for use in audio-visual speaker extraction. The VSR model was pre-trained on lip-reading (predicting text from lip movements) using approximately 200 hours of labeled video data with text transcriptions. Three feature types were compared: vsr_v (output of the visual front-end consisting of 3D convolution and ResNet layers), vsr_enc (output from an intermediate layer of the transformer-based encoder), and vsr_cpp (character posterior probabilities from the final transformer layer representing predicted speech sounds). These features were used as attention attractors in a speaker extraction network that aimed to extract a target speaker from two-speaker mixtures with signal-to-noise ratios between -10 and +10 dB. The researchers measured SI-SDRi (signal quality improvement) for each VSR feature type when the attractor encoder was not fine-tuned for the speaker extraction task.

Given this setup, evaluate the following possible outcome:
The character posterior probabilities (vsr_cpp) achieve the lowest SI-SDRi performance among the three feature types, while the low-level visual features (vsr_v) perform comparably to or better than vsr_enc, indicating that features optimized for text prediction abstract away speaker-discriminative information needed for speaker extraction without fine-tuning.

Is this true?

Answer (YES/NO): YES